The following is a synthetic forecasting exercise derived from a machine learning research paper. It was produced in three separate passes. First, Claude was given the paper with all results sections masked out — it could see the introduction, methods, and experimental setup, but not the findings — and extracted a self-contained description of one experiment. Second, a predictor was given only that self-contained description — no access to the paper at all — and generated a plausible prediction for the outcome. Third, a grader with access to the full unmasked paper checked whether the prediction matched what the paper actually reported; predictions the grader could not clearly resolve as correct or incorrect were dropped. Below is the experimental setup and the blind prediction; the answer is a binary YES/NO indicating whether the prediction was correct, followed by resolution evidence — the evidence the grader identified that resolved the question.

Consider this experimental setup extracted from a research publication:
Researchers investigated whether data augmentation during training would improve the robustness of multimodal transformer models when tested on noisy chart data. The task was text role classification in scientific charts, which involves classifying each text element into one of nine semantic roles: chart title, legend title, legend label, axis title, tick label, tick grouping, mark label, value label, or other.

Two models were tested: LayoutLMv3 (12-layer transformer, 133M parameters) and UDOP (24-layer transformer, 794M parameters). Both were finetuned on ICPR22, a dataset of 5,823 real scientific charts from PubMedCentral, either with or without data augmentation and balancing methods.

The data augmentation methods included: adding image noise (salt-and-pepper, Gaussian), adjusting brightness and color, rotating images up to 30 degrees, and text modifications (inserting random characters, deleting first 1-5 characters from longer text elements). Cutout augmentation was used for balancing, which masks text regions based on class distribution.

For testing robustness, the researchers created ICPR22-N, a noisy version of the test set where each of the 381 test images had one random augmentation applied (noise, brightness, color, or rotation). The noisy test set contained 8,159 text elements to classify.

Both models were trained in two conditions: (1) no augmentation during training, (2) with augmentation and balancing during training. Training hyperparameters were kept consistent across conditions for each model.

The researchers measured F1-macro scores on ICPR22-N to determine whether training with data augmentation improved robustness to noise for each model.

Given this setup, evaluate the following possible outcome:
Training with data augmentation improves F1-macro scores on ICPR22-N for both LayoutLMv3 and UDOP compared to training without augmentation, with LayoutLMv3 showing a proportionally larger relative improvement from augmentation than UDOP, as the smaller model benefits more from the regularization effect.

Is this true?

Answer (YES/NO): NO